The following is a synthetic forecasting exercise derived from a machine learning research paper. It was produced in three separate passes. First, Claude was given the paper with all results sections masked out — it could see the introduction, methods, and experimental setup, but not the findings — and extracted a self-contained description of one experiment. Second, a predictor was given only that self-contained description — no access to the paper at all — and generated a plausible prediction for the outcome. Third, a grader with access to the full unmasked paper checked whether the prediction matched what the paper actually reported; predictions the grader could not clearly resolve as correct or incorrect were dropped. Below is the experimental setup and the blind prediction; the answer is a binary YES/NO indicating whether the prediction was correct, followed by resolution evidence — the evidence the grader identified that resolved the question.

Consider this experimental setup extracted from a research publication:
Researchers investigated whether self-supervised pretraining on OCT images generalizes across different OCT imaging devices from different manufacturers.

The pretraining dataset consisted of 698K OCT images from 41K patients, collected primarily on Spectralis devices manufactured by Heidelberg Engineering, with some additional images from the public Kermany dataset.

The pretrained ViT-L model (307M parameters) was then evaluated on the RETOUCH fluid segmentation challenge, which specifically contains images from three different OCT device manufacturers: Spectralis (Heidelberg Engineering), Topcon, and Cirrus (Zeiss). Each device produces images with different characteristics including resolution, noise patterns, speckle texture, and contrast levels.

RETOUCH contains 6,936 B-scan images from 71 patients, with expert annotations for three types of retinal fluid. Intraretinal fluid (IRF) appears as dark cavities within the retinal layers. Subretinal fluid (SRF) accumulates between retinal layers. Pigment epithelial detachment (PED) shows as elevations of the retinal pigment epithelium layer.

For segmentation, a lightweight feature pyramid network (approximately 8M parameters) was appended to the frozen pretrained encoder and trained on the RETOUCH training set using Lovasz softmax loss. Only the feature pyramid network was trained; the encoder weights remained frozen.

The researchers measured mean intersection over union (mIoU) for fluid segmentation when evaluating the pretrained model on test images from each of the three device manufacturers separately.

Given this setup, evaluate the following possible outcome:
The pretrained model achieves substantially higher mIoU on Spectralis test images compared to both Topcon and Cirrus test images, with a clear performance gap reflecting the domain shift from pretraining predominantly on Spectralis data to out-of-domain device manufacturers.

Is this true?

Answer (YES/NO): NO